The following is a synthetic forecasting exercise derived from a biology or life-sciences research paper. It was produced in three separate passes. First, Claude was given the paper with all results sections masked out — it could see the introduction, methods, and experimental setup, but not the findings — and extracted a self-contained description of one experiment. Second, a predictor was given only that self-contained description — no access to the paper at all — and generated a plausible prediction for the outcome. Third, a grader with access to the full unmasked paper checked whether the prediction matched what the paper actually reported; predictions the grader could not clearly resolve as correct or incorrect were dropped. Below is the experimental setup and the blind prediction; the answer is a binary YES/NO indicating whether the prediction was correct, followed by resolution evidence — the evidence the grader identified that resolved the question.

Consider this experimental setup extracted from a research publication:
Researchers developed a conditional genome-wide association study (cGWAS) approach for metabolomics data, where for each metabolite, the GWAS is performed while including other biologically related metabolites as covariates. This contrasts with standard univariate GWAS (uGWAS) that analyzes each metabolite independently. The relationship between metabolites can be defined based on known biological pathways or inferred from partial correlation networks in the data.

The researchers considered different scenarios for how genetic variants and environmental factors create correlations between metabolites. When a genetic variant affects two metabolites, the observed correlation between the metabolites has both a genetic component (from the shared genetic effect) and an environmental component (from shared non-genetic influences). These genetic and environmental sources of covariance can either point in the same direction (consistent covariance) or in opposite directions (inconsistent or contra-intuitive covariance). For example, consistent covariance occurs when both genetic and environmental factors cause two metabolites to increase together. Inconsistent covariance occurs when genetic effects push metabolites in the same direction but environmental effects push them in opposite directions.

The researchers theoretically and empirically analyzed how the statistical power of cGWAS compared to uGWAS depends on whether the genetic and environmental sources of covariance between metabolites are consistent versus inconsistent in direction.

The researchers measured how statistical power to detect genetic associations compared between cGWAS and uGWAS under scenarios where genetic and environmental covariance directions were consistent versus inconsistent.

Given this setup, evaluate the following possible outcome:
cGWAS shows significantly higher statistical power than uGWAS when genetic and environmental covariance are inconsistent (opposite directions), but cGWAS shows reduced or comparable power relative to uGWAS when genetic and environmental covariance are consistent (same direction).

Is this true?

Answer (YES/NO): YES